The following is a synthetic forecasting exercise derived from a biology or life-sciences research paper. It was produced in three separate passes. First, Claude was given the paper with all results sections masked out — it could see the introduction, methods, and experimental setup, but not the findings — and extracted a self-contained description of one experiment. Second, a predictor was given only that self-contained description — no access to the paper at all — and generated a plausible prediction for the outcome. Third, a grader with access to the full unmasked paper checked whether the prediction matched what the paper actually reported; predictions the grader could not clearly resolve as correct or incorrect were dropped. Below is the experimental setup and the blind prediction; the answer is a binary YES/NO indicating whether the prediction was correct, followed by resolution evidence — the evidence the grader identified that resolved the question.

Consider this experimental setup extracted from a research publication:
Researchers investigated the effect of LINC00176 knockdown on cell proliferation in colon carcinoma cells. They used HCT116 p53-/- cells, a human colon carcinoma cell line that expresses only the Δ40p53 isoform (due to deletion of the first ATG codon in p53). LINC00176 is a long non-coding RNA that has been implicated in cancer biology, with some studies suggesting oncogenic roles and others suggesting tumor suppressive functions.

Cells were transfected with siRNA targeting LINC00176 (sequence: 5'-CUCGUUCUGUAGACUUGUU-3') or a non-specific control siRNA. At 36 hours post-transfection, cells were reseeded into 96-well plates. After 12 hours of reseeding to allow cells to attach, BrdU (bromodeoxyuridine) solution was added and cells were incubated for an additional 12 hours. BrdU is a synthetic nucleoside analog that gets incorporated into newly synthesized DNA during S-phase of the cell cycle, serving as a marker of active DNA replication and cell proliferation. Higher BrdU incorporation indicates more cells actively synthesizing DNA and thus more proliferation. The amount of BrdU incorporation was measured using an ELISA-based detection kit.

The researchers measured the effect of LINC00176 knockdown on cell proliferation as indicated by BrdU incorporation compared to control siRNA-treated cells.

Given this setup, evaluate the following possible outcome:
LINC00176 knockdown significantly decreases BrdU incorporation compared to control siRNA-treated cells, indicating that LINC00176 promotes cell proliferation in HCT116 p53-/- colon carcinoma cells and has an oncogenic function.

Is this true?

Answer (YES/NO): NO